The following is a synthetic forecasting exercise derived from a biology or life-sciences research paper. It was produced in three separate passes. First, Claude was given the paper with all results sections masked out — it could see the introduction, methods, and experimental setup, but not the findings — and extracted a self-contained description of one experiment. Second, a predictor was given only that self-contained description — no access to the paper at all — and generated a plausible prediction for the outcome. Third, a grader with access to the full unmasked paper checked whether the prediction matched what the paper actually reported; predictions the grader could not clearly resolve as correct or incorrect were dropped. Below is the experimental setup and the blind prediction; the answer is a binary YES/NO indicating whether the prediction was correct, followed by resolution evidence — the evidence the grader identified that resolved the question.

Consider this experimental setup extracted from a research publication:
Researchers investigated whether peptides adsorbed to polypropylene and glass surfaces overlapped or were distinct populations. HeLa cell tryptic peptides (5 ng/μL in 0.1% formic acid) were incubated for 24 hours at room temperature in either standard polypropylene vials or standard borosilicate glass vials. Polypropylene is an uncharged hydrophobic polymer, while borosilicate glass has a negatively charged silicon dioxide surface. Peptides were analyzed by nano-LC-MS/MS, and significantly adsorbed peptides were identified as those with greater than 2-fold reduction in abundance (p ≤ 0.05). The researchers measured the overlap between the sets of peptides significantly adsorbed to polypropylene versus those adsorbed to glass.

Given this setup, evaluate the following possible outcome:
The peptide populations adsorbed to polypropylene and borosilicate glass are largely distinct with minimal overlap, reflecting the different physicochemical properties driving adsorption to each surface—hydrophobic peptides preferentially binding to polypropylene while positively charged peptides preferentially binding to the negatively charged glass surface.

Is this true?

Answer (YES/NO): NO